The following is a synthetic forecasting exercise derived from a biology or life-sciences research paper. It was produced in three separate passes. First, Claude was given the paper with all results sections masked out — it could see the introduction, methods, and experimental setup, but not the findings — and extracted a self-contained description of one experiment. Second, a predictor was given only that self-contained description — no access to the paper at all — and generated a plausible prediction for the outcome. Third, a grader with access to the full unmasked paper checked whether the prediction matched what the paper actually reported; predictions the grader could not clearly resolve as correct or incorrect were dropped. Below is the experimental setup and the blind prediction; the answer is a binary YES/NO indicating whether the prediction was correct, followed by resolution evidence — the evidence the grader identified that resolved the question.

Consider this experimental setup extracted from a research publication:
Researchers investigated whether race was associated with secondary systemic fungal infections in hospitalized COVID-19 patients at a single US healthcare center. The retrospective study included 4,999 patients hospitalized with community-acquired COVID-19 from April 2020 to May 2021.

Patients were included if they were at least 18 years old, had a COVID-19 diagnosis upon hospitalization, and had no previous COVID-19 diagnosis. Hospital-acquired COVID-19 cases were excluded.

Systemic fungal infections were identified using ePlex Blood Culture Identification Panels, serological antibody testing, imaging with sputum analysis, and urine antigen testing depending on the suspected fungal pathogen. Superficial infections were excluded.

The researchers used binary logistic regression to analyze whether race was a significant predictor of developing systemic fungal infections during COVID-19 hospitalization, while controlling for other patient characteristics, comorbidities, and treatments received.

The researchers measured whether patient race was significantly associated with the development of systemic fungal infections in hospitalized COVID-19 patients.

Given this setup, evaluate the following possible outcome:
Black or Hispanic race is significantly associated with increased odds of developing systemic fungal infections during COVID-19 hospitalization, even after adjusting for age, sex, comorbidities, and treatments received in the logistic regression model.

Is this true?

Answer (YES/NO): NO